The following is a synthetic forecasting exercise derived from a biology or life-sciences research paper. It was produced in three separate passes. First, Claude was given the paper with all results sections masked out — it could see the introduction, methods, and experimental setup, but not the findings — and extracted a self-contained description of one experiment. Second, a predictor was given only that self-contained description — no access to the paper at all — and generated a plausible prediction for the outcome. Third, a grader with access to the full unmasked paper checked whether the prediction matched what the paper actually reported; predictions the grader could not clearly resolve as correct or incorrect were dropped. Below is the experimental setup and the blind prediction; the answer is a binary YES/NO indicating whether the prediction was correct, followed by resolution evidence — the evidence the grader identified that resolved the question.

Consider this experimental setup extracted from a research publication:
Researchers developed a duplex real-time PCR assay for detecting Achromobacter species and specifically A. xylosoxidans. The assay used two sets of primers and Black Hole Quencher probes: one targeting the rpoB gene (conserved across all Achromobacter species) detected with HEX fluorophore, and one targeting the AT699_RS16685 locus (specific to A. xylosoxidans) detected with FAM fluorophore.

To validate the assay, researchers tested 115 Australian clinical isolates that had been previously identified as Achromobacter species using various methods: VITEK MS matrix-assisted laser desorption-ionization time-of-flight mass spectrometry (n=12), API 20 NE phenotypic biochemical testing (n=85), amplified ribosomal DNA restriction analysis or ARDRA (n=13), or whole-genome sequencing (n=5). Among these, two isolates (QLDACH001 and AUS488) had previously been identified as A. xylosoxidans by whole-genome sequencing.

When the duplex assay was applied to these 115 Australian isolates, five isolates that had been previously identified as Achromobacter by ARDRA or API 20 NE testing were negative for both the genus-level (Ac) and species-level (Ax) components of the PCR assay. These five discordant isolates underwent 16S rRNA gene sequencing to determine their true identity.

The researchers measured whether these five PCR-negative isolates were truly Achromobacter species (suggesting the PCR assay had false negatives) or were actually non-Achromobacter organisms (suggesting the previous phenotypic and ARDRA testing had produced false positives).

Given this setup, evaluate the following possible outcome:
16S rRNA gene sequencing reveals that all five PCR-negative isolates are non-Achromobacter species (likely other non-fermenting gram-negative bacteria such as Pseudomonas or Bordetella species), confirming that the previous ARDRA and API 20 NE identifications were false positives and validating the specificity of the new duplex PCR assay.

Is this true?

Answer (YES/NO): YES